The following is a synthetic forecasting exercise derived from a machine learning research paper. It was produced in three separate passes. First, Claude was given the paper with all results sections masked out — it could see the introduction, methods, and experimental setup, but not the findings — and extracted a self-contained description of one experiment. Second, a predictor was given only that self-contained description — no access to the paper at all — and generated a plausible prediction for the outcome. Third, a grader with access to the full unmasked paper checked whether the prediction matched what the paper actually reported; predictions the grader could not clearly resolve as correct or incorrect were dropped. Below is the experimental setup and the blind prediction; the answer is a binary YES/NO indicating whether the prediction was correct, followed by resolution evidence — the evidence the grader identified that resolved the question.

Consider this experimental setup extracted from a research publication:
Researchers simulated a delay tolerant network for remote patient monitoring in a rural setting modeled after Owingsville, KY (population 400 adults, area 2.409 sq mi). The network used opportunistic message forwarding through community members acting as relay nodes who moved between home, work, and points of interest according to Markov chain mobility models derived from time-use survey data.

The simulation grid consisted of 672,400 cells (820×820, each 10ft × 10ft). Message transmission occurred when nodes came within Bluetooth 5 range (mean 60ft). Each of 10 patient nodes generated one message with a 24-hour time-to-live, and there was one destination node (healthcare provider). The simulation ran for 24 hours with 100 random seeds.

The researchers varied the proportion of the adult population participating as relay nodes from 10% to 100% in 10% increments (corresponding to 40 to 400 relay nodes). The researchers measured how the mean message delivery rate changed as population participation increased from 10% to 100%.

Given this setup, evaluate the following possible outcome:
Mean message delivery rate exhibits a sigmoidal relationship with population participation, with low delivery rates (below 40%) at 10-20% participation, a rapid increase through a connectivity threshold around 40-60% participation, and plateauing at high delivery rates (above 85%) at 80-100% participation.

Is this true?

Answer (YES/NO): NO